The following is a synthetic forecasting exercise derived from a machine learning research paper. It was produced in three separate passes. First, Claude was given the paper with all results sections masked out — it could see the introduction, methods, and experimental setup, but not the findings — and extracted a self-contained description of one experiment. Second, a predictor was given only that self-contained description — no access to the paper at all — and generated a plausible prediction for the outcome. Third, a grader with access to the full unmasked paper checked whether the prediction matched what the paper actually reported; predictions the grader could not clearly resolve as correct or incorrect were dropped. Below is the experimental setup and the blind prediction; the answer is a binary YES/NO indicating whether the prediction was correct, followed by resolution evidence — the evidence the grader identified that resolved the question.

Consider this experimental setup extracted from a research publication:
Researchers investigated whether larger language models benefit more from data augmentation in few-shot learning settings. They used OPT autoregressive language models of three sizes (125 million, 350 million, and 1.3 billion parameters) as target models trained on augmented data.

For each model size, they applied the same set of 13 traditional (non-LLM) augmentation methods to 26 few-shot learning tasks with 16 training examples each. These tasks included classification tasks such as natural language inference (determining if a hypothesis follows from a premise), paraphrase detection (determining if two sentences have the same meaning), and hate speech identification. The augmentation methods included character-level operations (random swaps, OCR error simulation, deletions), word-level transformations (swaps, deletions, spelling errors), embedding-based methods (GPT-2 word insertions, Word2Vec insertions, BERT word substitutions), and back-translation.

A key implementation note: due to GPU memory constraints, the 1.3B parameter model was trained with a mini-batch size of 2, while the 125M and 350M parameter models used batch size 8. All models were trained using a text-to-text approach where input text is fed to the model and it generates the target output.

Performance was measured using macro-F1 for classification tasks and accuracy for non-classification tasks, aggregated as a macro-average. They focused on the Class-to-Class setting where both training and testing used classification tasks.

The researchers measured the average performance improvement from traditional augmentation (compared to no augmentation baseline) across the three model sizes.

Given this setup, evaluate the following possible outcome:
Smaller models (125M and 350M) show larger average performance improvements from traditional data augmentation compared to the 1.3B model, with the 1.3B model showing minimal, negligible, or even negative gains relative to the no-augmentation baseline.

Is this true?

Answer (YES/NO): NO